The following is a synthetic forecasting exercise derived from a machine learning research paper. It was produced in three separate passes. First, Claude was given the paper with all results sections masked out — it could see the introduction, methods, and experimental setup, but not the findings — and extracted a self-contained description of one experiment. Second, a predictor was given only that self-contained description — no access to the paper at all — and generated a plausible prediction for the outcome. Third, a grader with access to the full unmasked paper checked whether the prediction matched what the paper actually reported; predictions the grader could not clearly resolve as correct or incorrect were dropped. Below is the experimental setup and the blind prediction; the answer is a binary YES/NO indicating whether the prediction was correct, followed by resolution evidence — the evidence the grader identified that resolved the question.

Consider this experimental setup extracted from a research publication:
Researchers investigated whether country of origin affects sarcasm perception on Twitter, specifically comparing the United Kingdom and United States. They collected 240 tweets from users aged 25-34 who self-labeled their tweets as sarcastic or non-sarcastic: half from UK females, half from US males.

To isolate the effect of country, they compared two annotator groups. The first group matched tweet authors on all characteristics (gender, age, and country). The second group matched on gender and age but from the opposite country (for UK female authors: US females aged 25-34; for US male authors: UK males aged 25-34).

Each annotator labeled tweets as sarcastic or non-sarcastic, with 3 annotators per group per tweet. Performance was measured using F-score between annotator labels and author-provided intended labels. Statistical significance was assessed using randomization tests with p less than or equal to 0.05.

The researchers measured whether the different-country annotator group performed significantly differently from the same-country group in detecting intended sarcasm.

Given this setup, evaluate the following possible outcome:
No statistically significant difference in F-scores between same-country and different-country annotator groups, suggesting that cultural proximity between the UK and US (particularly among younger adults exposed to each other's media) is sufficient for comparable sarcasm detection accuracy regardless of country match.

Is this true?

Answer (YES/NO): YES